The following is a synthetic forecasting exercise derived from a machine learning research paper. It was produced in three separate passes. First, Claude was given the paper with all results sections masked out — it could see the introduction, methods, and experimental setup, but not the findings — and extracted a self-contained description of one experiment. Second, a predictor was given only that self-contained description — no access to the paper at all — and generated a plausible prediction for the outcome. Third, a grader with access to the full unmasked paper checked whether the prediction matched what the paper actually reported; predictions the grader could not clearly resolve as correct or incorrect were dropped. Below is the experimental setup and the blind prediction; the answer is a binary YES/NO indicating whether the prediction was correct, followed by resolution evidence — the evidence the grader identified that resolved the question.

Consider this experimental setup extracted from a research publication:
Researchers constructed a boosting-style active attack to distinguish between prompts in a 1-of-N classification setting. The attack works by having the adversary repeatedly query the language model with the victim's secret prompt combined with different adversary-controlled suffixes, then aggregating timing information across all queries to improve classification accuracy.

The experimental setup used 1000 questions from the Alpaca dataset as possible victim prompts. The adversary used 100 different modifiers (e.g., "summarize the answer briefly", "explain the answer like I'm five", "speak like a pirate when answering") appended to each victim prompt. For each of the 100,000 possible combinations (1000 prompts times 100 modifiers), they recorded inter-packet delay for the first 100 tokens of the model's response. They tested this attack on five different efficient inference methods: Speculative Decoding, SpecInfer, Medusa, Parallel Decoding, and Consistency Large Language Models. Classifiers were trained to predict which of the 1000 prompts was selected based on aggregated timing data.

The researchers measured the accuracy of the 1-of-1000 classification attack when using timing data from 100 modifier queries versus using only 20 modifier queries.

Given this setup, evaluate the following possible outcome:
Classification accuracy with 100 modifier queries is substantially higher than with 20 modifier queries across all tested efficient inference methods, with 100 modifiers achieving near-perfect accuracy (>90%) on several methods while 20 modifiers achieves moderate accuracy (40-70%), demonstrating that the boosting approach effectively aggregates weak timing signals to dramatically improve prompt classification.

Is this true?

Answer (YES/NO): NO